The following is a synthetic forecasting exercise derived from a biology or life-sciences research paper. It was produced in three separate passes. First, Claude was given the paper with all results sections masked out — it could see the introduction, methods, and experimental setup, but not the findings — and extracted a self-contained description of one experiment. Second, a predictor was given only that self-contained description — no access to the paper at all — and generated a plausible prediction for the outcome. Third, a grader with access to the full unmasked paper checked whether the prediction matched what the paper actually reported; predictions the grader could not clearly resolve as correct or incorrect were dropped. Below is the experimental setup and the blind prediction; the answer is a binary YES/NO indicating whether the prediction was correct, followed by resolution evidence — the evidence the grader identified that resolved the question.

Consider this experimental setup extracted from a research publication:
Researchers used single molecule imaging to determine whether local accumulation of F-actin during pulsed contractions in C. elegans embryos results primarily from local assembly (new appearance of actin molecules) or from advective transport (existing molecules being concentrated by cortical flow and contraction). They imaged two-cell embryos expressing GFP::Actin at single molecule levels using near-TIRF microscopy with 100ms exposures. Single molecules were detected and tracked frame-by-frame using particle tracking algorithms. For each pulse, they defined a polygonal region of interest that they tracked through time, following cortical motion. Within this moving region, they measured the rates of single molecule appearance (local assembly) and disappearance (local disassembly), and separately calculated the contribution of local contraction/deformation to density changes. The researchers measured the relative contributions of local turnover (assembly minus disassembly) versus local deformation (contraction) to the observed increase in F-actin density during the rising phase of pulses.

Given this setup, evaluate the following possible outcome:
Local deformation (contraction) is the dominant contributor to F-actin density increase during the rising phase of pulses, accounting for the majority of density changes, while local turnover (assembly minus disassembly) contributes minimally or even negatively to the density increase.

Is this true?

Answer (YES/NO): NO